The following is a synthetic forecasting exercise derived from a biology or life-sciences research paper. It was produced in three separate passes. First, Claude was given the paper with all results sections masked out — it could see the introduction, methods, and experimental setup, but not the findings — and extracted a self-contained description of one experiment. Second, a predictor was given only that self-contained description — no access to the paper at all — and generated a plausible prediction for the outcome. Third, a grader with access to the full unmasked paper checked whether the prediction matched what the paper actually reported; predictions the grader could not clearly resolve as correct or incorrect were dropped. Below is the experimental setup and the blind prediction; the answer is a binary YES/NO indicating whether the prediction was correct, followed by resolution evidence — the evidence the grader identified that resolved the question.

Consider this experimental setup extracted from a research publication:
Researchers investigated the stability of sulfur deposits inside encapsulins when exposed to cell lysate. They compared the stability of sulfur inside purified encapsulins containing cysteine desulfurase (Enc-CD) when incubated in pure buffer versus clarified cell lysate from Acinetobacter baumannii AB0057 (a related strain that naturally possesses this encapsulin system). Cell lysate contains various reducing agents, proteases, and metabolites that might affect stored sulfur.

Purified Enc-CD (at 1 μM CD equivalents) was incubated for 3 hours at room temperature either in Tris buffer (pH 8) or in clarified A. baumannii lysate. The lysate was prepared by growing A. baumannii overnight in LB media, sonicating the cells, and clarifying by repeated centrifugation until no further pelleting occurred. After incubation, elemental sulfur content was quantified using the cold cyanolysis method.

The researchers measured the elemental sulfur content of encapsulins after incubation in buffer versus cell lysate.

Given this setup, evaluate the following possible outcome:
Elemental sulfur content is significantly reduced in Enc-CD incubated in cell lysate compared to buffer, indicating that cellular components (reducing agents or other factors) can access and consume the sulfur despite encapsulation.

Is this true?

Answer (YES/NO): NO